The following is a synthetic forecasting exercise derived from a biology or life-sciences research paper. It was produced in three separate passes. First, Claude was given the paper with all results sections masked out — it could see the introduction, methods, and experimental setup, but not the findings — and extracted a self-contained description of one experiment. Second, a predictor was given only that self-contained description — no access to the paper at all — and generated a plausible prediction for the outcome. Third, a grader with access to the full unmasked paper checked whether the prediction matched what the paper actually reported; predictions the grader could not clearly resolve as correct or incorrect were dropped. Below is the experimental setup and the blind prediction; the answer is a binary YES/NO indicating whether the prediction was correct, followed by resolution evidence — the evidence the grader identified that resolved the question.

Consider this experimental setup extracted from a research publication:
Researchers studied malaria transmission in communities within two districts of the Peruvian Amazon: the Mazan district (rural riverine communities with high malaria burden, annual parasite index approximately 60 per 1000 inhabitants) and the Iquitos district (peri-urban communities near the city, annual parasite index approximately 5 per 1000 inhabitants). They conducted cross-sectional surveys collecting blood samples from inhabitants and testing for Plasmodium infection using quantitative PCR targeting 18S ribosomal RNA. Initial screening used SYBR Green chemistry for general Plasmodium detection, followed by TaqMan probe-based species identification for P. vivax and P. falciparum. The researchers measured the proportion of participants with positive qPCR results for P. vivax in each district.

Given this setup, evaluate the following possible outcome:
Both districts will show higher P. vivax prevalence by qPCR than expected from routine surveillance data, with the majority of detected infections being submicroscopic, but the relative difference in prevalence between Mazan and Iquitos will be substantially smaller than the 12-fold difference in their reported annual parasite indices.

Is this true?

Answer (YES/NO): NO